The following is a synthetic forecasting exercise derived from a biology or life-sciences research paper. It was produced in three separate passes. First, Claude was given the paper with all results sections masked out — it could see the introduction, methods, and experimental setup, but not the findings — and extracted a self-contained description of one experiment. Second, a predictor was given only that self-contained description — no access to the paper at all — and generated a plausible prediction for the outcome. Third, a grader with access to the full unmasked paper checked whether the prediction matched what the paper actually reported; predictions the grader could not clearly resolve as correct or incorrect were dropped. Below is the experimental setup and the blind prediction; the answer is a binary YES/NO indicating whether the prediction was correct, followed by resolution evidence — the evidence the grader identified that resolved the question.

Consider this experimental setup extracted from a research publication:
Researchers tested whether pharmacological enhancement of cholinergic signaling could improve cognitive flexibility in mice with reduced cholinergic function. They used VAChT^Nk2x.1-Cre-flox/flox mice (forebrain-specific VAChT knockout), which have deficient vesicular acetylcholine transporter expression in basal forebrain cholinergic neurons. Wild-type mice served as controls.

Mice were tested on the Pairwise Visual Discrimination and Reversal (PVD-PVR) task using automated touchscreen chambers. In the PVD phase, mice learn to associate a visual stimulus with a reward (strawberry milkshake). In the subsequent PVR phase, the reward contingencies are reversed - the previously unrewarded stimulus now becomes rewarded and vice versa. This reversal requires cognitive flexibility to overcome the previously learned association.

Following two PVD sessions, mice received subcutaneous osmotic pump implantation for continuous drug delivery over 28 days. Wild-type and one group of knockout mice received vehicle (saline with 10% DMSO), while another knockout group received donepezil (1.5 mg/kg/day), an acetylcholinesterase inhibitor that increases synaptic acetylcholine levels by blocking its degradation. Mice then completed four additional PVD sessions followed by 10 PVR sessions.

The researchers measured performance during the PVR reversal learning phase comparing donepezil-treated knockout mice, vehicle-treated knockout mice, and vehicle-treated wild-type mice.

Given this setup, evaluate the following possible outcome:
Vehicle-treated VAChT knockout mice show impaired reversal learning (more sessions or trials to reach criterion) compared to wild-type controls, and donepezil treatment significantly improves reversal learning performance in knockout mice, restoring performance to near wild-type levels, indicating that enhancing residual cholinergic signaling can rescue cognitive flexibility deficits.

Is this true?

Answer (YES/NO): NO